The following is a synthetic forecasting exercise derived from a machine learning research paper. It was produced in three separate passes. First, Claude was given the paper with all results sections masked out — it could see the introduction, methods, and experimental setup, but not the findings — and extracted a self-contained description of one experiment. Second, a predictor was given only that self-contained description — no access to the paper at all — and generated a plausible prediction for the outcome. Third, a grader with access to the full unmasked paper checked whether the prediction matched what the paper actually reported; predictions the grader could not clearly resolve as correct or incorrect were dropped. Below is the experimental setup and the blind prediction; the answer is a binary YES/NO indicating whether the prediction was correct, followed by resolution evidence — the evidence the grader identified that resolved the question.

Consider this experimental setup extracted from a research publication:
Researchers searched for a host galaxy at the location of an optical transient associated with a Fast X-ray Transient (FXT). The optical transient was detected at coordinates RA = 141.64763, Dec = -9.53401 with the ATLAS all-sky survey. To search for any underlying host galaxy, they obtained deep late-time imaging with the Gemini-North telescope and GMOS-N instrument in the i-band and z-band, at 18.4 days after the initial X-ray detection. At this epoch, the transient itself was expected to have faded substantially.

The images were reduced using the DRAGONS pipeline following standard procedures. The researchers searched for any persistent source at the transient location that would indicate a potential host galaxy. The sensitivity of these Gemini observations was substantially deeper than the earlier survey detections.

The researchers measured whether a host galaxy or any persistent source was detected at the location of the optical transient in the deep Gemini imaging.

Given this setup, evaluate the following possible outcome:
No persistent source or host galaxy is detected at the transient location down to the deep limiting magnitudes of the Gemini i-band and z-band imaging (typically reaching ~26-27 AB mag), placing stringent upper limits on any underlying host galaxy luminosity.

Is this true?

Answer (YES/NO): YES